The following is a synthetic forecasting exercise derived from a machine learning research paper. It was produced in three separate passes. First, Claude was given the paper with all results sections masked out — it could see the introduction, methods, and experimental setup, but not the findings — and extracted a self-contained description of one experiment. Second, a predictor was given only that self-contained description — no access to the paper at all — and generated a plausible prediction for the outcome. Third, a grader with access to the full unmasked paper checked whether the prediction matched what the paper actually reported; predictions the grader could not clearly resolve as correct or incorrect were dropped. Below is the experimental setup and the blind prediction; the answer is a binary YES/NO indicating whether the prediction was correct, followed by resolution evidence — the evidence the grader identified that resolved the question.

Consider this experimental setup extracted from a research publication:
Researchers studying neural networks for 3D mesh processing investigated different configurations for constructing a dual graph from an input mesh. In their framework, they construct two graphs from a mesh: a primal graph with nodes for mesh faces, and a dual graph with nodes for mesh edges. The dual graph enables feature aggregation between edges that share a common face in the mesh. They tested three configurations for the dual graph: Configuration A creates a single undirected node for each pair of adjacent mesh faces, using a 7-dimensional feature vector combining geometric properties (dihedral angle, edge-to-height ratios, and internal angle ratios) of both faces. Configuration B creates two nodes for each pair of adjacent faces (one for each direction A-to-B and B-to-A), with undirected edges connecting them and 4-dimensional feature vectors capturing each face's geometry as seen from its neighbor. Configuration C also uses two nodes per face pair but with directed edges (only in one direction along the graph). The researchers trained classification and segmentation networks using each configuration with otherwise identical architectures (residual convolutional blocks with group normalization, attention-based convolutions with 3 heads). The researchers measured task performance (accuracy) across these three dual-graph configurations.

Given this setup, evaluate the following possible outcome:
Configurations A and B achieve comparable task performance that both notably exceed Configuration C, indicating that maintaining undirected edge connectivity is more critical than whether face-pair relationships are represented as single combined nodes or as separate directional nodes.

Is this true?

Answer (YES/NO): NO